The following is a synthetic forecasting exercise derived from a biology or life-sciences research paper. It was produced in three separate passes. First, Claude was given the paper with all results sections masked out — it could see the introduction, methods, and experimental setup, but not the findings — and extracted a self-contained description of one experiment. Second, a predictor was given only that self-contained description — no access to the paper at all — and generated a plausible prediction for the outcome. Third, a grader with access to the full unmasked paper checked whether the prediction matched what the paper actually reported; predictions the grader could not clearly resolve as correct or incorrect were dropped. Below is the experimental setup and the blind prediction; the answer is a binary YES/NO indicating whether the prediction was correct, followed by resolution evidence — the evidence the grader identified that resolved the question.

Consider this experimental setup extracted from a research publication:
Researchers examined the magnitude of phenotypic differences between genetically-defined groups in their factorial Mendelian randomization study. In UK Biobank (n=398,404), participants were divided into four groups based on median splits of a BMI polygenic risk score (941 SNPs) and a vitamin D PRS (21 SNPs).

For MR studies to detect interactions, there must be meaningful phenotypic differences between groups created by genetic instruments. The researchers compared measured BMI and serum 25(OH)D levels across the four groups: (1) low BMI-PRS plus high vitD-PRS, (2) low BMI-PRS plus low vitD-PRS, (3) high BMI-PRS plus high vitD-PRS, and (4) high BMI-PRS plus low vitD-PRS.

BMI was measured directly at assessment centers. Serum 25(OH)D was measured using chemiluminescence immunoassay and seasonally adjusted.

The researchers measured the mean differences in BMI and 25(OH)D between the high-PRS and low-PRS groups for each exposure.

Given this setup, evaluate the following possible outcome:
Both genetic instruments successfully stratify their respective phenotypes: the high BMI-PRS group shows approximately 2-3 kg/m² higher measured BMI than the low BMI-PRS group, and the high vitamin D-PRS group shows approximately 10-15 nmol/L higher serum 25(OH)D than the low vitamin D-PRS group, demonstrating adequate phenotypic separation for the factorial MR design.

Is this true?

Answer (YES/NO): NO